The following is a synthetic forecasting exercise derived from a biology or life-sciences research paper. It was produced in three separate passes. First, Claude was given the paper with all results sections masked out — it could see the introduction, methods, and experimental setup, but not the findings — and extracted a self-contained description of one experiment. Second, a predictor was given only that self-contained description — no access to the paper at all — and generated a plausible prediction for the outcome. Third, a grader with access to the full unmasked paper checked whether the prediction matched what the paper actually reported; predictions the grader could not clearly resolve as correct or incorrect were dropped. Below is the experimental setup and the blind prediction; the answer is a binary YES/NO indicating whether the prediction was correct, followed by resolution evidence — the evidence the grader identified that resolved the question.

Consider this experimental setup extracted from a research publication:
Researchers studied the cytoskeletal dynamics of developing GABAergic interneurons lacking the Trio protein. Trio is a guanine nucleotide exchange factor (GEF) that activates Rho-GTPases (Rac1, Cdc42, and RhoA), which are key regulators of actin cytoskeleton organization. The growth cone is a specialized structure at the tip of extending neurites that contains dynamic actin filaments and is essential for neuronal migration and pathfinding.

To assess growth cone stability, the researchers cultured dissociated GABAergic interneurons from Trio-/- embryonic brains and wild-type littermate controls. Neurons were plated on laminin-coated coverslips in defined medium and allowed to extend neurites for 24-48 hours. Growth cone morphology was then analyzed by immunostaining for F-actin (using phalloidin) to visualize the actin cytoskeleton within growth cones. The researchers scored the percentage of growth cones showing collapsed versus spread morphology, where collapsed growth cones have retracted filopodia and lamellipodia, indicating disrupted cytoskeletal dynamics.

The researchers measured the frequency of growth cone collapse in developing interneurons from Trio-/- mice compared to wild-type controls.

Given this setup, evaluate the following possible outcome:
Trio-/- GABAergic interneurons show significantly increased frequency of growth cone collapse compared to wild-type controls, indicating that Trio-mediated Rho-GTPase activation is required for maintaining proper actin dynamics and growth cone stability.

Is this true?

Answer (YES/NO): YES